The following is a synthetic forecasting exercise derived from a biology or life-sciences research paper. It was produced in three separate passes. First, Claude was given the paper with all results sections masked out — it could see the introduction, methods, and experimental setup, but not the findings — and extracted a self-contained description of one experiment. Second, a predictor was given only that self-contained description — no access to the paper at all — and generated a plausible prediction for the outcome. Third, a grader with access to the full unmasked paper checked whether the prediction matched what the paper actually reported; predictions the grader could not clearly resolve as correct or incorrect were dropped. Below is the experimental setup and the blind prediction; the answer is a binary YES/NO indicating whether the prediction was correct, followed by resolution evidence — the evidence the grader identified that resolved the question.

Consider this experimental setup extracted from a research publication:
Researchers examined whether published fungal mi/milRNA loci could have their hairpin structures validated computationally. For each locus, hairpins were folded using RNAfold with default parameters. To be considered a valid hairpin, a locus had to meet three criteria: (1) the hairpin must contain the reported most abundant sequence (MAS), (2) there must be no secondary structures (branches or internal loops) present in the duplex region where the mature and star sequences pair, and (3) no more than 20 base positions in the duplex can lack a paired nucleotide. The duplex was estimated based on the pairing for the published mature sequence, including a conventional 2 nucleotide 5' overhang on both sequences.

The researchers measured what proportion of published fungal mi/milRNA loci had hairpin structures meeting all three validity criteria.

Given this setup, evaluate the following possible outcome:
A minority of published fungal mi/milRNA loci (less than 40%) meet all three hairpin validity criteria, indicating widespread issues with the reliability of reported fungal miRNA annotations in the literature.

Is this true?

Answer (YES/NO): NO